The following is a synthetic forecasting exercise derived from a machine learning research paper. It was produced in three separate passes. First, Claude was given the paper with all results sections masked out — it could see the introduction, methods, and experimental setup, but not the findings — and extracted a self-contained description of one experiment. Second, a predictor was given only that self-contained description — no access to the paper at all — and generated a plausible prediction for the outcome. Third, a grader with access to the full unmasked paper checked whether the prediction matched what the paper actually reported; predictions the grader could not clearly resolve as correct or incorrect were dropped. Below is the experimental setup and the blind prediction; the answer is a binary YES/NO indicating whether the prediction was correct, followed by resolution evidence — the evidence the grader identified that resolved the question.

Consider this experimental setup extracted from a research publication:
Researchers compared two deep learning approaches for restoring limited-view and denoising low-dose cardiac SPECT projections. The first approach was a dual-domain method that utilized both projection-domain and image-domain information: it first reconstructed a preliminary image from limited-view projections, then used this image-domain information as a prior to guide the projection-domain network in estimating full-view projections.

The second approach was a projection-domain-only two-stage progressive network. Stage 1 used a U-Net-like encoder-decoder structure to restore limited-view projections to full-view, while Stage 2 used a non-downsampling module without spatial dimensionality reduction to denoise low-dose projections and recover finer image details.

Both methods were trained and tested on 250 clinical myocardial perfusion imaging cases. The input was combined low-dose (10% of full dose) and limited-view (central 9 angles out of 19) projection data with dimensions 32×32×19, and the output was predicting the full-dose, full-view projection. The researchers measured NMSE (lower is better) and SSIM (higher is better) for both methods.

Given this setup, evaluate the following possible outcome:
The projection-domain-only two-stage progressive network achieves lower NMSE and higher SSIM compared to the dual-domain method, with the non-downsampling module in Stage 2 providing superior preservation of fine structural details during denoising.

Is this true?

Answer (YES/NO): YES